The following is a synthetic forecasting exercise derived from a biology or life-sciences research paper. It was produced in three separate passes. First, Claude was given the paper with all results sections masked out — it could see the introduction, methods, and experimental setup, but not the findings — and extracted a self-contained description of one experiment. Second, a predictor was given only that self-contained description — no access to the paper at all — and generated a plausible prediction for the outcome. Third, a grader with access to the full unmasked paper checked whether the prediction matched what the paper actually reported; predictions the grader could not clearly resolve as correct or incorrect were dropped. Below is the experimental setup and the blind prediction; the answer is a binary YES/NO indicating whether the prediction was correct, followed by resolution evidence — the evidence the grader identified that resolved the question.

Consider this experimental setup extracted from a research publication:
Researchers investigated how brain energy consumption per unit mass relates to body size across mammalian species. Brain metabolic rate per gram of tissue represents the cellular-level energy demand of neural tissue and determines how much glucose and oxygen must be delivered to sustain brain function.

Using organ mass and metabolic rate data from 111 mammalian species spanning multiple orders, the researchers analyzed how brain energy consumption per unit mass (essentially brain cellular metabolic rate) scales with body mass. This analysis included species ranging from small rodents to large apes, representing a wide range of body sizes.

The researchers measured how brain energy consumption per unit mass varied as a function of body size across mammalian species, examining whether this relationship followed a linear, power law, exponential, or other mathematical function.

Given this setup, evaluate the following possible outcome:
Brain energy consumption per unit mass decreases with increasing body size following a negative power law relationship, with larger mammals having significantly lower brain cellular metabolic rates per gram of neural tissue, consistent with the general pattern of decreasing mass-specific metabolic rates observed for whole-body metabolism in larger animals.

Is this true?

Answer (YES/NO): NO